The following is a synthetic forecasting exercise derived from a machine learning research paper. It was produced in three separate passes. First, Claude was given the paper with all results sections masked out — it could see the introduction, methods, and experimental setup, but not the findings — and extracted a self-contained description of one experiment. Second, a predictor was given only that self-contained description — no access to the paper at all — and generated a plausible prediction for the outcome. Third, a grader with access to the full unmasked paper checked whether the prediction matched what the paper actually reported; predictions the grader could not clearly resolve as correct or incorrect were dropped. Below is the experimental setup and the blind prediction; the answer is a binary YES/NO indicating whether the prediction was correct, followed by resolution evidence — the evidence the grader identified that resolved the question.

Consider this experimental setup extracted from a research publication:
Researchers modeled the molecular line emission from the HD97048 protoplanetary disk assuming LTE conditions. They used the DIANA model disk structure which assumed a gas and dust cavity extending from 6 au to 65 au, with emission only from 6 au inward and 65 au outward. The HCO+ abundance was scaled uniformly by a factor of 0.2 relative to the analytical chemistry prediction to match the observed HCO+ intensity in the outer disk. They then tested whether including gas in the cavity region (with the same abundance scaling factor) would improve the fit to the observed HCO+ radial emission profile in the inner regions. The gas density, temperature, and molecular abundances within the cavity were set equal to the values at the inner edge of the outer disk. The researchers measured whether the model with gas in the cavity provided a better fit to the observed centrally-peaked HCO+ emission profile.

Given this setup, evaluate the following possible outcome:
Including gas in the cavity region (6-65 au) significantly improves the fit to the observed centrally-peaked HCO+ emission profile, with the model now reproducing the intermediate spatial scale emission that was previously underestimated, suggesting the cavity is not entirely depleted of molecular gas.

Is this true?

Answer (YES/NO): YES